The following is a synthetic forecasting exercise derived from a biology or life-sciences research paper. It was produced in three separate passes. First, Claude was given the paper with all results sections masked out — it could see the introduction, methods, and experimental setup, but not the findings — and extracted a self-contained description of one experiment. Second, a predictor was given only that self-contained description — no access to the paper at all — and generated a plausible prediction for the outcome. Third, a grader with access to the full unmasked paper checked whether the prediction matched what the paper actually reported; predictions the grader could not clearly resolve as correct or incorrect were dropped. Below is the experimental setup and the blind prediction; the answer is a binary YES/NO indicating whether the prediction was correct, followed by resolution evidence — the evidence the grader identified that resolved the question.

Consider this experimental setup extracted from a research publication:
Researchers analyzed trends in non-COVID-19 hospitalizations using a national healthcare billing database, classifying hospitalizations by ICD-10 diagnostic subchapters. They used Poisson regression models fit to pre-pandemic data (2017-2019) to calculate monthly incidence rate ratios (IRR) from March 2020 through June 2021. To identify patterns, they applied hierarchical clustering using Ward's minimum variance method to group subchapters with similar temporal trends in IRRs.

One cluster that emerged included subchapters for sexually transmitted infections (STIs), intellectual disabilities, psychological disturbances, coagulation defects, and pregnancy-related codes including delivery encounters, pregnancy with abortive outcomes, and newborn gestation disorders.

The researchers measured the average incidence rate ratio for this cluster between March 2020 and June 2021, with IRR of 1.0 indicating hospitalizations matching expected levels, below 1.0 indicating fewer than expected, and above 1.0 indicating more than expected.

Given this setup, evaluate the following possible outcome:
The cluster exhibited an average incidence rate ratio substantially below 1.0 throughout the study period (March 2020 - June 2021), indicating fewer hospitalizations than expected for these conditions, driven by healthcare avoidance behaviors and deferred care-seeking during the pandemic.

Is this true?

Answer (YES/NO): NO